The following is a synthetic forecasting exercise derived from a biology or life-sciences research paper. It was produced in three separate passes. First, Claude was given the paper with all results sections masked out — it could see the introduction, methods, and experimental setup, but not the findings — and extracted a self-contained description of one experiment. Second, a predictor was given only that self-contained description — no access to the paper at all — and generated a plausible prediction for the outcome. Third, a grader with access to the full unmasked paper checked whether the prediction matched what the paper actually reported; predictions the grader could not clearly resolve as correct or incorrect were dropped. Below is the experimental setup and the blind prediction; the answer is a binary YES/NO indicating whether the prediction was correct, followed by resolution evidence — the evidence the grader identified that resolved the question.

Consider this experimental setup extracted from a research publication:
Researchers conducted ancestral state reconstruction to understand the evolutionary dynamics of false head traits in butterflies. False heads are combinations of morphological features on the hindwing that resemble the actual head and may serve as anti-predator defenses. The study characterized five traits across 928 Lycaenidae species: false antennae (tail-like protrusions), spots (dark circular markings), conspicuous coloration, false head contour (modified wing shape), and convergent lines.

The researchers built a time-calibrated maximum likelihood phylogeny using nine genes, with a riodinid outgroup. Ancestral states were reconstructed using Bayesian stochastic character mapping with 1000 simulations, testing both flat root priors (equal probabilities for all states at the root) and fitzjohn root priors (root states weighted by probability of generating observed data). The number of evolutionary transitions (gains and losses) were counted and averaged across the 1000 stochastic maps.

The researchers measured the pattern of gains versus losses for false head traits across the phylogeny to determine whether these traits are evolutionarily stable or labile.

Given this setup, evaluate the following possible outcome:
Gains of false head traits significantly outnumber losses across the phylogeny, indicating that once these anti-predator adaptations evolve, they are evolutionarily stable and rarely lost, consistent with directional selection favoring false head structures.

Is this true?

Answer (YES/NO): NO